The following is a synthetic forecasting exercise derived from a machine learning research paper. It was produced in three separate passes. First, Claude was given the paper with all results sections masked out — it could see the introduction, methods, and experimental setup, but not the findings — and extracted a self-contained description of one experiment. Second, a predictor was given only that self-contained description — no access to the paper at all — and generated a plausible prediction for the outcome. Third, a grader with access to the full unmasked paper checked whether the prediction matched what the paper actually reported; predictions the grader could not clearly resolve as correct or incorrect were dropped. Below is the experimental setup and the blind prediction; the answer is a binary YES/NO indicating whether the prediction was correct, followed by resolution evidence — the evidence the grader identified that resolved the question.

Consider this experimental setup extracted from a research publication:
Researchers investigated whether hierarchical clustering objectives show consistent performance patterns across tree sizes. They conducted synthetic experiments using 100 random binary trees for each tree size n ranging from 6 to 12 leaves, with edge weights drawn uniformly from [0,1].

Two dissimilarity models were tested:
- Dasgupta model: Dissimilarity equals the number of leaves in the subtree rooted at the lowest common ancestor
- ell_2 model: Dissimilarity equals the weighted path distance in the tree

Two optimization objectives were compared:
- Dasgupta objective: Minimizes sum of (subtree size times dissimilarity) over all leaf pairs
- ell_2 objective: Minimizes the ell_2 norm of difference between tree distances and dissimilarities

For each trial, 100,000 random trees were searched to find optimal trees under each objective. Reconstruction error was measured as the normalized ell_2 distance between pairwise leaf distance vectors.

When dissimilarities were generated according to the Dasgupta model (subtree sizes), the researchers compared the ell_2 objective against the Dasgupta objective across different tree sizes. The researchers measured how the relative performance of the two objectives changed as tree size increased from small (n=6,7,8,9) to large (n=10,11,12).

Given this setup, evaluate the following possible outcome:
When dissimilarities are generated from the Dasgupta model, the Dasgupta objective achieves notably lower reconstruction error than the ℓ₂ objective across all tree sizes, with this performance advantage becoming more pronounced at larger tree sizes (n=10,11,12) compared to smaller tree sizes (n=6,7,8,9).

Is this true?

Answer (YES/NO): NO